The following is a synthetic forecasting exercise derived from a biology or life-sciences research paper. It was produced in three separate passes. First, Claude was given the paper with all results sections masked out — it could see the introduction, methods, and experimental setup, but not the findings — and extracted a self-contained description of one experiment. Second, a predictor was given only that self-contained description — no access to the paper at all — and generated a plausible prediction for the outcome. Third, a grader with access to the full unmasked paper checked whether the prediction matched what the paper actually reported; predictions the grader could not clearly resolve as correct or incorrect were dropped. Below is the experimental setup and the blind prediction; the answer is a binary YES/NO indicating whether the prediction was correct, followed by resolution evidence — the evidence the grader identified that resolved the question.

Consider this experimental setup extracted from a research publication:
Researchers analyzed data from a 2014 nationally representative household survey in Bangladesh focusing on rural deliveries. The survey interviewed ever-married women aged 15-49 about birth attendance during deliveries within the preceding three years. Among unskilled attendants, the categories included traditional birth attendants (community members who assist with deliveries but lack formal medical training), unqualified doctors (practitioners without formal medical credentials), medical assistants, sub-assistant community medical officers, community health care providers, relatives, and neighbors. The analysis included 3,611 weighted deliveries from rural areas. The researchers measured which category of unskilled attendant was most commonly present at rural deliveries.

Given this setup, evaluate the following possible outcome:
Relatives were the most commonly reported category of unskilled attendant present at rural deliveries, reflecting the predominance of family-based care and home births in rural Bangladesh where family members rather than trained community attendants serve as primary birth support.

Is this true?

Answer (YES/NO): NO